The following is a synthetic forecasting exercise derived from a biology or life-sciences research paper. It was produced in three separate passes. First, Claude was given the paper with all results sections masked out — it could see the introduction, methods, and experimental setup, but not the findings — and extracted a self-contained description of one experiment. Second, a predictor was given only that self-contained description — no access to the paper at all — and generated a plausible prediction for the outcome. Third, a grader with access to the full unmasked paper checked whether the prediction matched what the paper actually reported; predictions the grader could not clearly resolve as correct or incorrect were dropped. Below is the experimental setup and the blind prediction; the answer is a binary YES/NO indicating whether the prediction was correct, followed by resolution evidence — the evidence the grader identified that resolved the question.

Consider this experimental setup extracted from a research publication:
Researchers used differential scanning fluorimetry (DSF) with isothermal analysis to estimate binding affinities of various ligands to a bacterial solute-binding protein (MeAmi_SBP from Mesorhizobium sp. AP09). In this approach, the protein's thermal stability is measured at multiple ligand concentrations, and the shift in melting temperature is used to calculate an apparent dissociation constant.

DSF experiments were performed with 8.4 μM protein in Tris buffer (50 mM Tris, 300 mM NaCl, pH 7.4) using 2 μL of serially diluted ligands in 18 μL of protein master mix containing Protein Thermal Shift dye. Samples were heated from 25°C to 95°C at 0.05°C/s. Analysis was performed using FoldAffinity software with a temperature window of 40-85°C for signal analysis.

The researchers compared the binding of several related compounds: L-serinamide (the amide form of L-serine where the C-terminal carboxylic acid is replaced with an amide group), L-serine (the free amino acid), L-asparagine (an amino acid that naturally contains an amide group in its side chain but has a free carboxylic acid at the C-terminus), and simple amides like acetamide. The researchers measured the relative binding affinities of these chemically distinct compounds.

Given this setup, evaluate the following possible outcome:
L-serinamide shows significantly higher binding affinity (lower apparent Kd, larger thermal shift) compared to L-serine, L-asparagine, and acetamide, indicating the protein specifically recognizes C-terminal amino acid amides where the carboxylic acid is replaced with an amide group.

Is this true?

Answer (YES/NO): YES